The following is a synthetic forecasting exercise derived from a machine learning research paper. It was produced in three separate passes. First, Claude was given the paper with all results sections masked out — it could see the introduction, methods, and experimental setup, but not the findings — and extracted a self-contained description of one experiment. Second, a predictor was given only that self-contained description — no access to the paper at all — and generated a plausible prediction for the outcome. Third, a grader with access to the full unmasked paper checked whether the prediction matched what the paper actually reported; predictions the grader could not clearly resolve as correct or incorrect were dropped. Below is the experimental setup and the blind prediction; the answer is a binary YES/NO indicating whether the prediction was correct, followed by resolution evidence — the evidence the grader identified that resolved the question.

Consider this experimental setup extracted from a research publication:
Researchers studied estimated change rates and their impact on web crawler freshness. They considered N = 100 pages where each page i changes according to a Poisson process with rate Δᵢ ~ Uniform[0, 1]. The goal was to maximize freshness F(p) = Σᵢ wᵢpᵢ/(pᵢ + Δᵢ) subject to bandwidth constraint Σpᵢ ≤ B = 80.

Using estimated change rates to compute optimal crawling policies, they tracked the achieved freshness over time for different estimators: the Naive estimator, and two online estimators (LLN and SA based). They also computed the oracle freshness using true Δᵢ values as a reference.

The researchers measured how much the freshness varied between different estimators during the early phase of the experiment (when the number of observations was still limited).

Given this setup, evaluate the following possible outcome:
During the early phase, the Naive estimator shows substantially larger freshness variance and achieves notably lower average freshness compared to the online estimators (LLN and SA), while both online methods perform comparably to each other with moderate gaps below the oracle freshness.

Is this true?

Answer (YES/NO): NO